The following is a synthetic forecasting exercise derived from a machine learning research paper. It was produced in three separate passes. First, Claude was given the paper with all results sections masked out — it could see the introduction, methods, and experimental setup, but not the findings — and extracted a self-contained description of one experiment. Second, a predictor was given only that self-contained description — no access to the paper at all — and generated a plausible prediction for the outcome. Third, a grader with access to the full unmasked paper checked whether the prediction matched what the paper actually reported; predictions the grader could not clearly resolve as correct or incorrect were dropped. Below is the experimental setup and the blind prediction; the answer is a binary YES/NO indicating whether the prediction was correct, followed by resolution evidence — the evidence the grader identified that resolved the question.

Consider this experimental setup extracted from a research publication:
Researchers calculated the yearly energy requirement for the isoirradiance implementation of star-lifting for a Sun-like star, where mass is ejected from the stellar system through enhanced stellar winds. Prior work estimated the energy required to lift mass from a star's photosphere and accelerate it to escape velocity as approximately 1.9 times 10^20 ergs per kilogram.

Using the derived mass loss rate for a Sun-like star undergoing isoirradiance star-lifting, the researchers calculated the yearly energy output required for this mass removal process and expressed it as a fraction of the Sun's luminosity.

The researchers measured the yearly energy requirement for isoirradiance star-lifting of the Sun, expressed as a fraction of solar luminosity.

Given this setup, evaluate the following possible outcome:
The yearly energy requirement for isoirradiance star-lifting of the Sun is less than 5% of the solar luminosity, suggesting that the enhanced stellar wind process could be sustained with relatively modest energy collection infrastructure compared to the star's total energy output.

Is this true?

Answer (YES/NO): YES